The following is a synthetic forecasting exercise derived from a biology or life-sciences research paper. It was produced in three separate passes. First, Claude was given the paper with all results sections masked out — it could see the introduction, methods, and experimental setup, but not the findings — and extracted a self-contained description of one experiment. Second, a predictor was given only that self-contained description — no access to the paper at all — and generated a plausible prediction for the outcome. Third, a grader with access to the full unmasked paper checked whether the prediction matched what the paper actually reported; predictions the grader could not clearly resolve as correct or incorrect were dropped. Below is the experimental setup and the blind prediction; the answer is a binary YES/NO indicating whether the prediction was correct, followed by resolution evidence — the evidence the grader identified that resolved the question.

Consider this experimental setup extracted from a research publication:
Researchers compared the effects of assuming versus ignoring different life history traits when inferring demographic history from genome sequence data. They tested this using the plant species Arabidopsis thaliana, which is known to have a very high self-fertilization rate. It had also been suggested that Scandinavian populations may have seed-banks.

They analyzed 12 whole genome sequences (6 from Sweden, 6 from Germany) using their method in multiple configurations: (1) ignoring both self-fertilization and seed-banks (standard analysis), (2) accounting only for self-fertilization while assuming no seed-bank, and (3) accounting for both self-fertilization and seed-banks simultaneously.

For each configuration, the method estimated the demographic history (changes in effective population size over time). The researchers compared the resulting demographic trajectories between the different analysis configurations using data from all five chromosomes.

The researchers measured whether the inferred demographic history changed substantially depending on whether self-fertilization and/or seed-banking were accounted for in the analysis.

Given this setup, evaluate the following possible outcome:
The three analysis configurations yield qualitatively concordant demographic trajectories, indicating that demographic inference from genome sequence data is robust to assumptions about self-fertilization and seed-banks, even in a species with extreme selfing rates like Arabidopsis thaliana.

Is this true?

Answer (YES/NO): YES